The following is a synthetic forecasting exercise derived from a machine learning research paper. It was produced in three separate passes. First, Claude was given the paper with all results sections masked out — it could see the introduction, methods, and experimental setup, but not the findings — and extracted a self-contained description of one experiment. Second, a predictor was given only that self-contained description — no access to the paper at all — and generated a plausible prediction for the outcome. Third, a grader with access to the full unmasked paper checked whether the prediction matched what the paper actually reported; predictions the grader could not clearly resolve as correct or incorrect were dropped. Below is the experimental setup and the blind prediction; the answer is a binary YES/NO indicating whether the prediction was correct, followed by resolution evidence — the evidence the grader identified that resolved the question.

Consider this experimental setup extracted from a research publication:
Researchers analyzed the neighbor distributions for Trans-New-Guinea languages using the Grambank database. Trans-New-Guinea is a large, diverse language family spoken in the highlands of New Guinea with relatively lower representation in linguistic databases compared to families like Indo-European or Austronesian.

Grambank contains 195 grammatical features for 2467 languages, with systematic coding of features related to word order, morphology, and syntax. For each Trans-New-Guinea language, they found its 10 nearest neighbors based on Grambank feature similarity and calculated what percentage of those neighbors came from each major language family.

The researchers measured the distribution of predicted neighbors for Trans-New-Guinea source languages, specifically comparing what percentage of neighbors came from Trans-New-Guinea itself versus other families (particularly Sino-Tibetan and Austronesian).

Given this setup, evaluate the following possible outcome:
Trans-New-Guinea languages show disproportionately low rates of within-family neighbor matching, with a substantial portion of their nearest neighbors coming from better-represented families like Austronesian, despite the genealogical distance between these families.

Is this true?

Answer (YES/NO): NO